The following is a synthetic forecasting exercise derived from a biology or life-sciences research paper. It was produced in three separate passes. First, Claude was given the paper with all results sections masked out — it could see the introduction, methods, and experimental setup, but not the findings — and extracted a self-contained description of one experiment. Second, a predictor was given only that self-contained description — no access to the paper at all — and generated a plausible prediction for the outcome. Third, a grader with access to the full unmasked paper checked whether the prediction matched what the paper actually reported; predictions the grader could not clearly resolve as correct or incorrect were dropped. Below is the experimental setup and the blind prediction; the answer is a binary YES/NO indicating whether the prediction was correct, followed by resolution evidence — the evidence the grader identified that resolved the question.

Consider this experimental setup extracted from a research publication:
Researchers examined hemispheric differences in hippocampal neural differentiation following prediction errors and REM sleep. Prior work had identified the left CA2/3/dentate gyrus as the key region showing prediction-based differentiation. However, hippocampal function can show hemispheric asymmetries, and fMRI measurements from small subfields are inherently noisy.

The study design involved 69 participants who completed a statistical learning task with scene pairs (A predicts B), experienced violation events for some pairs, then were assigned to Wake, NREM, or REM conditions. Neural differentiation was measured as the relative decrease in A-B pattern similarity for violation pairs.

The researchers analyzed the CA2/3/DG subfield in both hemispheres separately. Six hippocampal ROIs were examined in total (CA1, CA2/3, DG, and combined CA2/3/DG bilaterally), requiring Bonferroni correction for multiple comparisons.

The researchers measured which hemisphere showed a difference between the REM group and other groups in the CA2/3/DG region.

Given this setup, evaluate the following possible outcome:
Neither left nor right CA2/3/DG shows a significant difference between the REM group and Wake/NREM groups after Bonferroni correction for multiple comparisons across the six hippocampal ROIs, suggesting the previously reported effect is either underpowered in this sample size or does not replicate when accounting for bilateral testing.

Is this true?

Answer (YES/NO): YES